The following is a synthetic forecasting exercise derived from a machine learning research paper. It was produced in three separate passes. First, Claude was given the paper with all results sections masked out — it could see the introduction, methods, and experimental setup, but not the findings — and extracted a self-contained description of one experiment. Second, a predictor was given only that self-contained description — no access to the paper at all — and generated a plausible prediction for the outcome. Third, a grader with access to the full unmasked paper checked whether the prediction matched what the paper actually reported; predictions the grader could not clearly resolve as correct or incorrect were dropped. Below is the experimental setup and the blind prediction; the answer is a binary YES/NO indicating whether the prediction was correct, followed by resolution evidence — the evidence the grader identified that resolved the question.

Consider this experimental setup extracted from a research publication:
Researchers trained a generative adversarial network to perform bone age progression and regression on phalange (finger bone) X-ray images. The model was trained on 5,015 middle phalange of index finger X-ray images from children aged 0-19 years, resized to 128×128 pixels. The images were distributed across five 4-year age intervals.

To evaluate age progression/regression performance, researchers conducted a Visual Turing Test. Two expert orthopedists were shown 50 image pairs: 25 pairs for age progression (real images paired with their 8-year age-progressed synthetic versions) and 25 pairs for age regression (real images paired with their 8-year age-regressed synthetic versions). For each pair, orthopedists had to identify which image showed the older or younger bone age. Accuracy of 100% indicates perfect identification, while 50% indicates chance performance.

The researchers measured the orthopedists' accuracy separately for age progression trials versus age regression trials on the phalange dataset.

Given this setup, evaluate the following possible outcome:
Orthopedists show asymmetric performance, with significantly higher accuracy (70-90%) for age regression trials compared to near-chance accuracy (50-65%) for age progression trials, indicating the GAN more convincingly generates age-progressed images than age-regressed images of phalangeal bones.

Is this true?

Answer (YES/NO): NO